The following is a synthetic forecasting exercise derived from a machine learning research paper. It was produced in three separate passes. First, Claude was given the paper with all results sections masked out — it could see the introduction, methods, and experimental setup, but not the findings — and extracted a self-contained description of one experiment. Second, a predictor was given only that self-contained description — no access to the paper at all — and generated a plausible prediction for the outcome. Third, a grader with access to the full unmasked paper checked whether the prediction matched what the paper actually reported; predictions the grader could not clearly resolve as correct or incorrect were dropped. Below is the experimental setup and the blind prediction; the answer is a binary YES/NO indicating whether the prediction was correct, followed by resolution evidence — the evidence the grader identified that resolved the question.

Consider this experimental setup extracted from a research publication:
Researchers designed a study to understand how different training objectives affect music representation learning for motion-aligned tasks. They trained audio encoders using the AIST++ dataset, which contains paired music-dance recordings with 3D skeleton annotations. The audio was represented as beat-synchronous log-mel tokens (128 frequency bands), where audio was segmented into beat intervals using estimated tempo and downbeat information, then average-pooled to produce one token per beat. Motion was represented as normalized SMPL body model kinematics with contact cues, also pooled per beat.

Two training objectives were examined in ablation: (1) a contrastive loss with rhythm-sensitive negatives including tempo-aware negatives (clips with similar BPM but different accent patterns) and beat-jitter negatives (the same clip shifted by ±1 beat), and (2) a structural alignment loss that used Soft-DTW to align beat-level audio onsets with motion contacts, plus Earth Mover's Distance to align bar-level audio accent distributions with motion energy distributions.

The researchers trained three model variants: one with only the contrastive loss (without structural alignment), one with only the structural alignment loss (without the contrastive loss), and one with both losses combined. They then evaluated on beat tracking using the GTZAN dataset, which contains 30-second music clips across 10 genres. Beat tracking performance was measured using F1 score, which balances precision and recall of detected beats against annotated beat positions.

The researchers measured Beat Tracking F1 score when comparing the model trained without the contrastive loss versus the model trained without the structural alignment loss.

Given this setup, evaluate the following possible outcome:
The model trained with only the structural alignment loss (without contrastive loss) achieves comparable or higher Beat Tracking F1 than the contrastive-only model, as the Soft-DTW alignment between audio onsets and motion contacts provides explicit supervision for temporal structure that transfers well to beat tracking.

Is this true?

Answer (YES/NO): YES